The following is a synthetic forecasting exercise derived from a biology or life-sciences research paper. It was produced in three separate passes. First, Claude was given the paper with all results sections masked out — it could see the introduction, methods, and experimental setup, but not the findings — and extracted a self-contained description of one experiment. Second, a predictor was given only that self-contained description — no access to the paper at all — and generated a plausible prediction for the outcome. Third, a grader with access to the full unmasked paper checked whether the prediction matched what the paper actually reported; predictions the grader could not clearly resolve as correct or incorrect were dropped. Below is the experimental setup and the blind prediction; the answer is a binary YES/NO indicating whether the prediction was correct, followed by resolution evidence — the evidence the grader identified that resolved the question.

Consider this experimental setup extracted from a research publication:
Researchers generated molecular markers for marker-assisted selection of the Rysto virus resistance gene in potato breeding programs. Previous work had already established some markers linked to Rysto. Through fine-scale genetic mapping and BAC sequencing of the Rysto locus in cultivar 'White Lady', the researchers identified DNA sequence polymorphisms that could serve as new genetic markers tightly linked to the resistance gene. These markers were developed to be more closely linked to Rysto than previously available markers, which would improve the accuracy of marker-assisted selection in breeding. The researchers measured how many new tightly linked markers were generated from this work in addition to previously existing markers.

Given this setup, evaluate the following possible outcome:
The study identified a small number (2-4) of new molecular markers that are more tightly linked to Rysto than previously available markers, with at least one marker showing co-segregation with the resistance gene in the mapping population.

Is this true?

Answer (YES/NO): NO